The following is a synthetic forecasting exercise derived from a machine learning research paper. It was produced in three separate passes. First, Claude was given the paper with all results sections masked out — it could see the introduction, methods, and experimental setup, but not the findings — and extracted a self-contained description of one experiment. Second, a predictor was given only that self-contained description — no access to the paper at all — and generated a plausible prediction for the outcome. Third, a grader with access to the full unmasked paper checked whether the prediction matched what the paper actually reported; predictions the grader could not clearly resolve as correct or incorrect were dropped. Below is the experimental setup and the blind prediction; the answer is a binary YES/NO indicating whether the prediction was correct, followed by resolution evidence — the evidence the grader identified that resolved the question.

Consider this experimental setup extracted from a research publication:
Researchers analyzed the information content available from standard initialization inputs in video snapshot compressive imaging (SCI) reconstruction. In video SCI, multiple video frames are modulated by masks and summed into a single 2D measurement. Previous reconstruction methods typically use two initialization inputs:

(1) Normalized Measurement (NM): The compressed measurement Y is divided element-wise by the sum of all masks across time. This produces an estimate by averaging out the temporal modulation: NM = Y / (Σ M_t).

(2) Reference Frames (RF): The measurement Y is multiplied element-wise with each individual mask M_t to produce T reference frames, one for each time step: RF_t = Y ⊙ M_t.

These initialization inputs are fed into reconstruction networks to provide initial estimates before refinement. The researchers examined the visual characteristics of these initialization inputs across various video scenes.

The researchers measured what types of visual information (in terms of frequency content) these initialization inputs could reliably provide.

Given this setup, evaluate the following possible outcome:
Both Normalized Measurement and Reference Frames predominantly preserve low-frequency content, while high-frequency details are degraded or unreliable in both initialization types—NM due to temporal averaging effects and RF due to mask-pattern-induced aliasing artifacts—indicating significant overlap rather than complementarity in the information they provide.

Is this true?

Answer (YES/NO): YES